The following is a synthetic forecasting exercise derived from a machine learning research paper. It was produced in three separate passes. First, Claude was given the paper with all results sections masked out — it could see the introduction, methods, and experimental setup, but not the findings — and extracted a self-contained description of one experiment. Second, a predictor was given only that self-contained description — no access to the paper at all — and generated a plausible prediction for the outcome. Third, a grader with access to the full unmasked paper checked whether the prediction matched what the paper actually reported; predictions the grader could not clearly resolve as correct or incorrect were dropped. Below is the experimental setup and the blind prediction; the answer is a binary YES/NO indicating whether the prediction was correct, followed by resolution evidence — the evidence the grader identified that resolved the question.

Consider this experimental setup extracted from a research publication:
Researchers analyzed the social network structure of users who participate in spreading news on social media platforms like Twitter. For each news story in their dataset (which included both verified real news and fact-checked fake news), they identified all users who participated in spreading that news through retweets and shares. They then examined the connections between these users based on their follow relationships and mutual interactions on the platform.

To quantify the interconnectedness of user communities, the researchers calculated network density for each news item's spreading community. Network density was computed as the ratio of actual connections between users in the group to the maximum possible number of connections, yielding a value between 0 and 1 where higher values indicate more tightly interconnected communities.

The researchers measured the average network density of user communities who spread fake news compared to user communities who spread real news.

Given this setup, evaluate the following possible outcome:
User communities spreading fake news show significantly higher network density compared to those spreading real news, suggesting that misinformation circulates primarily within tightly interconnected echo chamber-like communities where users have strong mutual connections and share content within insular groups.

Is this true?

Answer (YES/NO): YES